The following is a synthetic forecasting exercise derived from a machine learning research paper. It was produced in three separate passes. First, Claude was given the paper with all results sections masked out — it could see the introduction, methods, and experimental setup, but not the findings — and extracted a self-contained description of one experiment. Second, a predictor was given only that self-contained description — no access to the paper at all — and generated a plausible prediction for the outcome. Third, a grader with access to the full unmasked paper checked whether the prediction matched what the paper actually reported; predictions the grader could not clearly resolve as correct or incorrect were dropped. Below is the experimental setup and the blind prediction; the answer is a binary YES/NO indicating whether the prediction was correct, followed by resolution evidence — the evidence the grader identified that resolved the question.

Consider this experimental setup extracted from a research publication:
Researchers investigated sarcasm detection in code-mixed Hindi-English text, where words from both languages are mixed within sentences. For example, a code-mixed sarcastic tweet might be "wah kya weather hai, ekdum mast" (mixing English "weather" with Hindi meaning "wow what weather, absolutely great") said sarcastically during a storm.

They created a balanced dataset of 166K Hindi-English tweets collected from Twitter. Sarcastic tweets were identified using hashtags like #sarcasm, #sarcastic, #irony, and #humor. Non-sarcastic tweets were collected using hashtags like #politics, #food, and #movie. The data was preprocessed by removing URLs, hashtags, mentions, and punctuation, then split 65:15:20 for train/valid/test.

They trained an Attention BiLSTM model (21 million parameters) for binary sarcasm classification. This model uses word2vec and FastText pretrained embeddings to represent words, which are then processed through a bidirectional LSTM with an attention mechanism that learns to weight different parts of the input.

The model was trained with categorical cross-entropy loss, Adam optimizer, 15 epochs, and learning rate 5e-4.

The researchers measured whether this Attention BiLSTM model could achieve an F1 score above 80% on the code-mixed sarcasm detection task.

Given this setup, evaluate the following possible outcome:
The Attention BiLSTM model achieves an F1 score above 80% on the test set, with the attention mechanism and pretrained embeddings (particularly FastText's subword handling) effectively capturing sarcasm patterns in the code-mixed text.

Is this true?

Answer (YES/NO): NO